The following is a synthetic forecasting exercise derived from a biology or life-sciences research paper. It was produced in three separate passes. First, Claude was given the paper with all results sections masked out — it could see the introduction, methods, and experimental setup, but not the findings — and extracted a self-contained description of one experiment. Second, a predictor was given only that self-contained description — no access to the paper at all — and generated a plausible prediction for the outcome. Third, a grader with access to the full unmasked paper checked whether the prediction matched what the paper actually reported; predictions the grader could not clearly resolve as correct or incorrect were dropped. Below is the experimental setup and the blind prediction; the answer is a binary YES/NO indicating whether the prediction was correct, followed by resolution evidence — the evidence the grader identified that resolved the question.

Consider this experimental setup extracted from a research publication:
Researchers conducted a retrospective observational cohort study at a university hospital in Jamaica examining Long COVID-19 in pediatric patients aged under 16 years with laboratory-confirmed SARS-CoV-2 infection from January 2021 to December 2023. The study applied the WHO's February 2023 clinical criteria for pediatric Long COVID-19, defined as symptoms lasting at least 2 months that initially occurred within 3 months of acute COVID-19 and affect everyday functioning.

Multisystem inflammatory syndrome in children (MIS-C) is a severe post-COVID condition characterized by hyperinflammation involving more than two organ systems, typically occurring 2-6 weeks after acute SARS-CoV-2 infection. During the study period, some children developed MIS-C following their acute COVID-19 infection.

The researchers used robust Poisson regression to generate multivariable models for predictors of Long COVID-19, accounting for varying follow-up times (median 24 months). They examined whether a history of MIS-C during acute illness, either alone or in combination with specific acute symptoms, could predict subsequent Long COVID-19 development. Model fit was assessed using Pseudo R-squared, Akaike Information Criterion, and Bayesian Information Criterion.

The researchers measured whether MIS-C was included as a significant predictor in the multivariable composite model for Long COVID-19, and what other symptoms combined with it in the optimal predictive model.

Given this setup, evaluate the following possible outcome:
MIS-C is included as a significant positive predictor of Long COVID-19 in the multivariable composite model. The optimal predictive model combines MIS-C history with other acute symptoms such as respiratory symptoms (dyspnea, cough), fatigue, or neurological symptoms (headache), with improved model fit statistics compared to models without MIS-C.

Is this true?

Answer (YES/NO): NO